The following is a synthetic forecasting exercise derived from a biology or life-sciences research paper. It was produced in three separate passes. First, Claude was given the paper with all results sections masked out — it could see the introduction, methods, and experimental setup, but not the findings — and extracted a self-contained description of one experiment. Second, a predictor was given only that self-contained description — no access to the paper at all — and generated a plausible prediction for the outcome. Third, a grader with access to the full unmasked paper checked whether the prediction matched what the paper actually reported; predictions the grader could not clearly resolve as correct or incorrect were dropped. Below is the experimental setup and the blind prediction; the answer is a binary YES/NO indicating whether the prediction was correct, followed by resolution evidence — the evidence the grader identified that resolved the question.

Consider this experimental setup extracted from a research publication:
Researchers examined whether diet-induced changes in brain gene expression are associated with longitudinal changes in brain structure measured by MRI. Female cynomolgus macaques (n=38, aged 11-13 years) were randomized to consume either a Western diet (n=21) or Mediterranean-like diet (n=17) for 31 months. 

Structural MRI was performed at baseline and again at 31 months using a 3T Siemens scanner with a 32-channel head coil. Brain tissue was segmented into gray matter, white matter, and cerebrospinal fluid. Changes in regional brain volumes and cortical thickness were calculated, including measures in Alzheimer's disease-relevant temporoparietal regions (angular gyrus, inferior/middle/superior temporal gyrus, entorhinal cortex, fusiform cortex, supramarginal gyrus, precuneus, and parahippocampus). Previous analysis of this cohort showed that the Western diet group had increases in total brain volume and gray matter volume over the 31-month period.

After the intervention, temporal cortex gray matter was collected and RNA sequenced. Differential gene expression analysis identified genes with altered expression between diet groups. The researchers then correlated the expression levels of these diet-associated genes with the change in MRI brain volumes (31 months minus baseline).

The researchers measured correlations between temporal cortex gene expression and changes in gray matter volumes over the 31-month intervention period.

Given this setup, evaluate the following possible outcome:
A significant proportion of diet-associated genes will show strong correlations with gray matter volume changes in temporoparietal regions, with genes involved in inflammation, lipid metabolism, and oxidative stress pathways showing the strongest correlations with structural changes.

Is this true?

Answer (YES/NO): NO